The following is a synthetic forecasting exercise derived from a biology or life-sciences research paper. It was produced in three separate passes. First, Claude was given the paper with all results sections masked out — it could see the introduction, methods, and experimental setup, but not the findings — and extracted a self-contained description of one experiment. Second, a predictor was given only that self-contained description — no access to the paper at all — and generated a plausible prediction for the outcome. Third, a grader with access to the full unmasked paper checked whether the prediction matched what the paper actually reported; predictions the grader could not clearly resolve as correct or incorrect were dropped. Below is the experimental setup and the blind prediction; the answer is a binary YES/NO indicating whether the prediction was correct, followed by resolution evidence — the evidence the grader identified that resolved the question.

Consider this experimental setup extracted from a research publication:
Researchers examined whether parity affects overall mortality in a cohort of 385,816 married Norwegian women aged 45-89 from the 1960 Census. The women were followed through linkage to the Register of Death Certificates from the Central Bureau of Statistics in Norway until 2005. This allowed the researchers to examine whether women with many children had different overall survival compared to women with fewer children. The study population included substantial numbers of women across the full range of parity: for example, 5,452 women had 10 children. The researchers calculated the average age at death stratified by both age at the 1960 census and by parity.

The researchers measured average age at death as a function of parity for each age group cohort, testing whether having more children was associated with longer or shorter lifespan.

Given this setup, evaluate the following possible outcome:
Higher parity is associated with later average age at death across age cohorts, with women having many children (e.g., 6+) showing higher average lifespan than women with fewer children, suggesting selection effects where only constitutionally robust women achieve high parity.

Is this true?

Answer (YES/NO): NO